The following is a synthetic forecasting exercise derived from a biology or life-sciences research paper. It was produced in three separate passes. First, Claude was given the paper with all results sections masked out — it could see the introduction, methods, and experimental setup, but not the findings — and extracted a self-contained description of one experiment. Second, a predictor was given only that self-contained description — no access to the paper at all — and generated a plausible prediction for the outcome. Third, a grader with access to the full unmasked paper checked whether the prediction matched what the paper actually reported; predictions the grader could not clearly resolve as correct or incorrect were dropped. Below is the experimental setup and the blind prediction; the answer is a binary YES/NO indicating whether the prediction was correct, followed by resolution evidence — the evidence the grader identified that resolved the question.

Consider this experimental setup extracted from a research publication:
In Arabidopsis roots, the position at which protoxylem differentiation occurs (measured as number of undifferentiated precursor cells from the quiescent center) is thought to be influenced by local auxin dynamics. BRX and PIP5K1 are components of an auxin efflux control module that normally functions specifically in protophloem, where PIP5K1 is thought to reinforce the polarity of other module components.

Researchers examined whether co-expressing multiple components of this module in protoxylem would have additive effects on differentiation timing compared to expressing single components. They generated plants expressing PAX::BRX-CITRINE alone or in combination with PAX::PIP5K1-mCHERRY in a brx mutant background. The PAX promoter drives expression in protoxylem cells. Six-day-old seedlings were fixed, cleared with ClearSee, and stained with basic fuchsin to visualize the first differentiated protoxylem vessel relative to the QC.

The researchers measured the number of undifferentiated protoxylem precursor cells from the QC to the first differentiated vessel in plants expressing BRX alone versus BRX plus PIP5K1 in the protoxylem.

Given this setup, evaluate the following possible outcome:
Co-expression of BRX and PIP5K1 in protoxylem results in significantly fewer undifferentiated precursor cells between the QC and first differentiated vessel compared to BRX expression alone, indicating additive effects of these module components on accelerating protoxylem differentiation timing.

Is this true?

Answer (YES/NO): YES